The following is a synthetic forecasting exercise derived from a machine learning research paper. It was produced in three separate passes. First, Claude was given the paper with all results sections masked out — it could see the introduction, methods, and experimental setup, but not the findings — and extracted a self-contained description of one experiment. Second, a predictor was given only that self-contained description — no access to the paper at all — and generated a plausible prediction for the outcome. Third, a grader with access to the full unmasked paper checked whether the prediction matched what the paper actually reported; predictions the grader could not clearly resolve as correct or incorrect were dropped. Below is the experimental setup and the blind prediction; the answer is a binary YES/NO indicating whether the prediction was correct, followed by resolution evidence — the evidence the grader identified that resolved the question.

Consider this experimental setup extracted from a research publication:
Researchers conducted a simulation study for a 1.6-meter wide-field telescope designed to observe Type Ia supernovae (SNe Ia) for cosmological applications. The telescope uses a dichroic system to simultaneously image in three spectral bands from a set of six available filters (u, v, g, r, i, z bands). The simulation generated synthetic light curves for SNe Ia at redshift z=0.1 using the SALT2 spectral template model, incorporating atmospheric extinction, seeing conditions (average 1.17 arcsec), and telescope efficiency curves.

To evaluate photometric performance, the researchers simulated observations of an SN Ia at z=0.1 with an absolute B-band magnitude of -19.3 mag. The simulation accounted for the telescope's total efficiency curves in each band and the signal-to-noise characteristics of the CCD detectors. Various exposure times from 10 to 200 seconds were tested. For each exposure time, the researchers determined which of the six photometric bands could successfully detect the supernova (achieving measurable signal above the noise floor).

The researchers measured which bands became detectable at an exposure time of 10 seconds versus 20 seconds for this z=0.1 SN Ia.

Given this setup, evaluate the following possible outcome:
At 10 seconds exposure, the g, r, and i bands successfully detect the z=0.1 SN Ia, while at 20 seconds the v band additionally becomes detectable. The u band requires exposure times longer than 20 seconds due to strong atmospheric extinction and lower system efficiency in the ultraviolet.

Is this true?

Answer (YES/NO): NO